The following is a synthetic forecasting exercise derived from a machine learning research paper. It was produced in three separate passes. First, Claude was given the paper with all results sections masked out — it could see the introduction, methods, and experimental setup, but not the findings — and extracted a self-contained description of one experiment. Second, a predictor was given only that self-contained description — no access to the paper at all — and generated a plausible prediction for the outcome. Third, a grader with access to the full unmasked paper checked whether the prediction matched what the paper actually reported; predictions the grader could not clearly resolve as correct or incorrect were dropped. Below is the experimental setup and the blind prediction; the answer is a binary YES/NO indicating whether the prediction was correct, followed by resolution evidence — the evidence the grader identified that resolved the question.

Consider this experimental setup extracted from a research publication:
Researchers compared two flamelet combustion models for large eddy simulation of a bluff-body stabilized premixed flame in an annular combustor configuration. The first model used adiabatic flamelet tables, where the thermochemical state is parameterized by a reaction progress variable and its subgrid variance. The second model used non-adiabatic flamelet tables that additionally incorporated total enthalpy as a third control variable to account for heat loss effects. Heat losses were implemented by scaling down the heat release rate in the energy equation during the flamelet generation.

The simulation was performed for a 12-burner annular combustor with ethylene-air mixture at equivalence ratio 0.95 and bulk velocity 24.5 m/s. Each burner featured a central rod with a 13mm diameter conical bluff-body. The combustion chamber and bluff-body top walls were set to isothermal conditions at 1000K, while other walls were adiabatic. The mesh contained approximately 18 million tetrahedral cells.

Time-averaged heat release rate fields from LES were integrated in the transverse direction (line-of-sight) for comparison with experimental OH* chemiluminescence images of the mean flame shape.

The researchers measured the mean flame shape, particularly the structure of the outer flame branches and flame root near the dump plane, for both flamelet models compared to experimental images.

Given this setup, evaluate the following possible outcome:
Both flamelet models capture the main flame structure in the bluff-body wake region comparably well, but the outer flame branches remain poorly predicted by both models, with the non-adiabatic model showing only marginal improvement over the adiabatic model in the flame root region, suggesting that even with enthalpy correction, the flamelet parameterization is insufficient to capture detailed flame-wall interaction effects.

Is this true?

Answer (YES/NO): NO